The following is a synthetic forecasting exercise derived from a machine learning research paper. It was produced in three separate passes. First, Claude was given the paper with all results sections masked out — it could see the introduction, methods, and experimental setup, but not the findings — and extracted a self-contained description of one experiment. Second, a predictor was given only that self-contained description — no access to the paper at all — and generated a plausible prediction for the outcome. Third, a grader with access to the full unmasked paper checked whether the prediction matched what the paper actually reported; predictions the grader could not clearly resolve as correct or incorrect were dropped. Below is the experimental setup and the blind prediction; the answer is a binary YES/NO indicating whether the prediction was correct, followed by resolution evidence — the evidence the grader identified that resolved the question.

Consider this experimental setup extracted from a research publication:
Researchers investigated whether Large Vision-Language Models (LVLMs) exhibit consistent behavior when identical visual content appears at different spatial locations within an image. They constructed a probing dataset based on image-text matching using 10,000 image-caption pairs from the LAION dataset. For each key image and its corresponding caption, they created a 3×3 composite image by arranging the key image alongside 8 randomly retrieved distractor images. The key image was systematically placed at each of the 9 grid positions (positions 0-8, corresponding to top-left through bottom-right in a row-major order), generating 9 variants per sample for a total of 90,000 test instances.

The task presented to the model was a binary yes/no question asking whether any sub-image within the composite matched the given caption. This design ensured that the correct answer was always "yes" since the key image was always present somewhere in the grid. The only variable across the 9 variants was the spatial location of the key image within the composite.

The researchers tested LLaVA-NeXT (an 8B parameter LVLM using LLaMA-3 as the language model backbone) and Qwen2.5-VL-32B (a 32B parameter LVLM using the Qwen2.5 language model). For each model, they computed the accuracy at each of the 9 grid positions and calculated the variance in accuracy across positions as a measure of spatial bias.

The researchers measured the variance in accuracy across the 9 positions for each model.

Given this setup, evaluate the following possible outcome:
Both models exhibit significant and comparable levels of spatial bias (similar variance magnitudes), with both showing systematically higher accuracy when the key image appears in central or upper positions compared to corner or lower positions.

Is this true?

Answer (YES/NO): NO